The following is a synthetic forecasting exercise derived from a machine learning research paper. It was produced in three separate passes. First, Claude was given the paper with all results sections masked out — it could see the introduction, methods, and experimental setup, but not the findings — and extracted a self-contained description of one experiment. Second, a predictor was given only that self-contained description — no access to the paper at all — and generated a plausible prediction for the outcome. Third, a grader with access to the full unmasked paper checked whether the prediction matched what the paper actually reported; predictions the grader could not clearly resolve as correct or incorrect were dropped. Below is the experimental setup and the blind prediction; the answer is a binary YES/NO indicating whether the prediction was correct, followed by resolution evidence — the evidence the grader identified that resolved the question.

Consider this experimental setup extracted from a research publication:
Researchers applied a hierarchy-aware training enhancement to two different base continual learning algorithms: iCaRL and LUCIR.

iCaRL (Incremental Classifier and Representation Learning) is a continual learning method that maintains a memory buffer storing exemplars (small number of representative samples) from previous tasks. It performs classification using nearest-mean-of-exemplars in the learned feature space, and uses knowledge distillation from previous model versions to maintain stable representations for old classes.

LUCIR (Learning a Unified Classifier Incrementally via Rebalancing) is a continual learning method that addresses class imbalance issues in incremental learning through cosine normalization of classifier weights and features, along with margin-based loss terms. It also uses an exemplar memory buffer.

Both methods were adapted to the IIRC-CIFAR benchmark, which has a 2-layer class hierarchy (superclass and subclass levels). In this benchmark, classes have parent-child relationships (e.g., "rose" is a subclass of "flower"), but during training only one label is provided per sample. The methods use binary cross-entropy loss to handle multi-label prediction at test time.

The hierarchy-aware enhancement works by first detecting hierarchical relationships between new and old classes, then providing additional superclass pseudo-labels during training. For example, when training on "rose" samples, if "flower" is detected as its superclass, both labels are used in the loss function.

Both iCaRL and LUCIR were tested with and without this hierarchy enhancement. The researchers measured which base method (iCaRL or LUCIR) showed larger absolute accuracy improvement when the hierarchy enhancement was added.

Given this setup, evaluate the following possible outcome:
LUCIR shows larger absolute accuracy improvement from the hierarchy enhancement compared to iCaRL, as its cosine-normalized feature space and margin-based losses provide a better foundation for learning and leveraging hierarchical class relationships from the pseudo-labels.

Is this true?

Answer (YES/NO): NO